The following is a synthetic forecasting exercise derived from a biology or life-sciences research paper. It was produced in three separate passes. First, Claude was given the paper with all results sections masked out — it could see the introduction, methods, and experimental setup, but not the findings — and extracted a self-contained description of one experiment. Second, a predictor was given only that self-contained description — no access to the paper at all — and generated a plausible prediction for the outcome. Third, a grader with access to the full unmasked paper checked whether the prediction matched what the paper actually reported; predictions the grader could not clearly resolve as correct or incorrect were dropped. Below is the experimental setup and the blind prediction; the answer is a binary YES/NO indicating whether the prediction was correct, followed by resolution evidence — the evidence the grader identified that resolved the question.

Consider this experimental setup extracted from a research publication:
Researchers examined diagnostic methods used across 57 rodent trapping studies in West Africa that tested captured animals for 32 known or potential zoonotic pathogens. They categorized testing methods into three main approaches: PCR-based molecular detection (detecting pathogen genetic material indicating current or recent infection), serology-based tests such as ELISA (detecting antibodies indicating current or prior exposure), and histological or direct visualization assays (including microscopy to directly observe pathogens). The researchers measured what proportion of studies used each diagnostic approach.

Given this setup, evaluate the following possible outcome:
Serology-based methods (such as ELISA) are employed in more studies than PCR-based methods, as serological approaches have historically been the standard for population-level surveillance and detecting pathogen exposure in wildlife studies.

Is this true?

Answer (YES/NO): NO